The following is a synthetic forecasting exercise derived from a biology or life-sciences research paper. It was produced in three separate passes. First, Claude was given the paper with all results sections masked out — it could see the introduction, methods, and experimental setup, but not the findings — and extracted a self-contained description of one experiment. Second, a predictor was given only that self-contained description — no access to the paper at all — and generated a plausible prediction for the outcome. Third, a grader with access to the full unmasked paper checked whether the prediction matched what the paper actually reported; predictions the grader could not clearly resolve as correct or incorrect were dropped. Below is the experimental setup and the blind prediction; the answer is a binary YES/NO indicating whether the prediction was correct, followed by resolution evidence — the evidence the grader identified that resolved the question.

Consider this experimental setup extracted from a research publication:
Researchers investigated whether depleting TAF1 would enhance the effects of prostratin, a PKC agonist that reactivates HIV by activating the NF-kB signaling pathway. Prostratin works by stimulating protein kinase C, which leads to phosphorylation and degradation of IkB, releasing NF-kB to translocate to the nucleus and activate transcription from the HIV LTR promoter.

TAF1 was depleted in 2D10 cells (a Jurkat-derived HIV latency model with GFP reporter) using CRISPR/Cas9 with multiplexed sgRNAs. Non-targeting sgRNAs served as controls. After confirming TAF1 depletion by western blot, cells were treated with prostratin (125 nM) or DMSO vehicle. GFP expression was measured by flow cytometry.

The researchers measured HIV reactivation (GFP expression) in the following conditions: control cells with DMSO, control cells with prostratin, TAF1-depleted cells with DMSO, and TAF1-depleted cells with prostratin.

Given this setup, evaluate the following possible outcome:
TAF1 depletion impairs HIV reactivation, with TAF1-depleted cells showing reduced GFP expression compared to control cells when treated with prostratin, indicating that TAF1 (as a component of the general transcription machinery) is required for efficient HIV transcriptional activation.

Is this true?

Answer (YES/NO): NO